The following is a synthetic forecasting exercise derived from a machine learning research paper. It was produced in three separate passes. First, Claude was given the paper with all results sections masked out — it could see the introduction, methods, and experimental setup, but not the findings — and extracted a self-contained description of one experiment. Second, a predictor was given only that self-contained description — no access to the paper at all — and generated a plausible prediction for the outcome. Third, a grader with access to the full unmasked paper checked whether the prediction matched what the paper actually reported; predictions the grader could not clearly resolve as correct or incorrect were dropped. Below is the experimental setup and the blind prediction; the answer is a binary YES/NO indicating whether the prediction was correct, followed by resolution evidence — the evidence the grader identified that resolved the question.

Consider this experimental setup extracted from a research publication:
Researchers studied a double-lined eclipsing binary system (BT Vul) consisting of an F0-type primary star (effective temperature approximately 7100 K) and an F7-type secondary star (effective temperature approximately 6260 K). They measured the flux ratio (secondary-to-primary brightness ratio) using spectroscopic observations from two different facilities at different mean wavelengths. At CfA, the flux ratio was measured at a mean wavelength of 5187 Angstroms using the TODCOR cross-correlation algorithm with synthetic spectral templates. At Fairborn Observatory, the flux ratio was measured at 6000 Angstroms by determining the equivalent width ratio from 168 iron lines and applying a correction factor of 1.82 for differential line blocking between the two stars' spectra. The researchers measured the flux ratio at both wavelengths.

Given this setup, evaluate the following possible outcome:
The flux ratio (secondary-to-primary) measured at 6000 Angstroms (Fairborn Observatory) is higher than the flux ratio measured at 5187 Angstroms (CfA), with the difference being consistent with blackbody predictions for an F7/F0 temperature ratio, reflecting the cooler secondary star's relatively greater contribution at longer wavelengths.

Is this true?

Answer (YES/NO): YES